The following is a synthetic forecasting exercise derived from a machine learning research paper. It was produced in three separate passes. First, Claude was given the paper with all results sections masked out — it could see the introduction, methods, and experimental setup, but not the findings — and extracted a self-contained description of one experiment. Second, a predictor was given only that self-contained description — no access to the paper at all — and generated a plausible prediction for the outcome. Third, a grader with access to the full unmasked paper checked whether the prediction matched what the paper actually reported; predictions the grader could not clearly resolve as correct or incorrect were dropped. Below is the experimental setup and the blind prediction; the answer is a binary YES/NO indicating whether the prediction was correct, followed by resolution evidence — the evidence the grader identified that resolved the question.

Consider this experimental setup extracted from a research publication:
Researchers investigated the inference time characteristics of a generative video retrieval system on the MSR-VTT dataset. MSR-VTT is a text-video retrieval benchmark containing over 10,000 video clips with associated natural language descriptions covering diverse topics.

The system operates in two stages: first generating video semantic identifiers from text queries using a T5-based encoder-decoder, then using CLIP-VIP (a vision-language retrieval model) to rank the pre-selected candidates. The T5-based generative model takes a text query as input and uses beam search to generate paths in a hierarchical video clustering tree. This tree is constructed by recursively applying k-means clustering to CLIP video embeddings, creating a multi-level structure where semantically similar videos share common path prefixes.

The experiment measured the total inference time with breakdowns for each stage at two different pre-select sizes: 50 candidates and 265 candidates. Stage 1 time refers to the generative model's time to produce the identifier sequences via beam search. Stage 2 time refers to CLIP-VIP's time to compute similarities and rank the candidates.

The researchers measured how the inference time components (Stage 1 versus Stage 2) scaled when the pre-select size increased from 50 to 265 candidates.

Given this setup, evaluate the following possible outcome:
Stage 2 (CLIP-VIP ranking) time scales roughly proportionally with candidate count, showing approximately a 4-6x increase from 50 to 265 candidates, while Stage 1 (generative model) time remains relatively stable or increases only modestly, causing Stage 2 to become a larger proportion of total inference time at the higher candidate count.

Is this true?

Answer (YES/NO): YES